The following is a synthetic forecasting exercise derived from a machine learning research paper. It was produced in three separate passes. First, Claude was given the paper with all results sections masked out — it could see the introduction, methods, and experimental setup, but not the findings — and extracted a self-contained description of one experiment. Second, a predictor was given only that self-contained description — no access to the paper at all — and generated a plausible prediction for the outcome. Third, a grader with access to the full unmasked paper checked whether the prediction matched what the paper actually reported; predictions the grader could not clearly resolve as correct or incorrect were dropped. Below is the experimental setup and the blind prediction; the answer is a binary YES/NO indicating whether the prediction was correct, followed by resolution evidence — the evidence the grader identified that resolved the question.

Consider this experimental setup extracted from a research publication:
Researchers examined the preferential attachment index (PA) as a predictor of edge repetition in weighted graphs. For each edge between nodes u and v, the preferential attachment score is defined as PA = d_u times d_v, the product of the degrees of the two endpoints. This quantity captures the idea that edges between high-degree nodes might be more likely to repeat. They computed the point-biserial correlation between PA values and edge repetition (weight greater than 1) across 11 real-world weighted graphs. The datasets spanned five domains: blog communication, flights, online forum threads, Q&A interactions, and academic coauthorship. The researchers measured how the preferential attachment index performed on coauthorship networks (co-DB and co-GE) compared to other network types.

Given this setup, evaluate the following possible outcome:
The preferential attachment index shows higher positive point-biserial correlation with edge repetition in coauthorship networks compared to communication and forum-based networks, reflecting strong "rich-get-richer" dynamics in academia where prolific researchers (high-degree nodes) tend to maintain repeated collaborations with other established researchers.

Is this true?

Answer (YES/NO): NO